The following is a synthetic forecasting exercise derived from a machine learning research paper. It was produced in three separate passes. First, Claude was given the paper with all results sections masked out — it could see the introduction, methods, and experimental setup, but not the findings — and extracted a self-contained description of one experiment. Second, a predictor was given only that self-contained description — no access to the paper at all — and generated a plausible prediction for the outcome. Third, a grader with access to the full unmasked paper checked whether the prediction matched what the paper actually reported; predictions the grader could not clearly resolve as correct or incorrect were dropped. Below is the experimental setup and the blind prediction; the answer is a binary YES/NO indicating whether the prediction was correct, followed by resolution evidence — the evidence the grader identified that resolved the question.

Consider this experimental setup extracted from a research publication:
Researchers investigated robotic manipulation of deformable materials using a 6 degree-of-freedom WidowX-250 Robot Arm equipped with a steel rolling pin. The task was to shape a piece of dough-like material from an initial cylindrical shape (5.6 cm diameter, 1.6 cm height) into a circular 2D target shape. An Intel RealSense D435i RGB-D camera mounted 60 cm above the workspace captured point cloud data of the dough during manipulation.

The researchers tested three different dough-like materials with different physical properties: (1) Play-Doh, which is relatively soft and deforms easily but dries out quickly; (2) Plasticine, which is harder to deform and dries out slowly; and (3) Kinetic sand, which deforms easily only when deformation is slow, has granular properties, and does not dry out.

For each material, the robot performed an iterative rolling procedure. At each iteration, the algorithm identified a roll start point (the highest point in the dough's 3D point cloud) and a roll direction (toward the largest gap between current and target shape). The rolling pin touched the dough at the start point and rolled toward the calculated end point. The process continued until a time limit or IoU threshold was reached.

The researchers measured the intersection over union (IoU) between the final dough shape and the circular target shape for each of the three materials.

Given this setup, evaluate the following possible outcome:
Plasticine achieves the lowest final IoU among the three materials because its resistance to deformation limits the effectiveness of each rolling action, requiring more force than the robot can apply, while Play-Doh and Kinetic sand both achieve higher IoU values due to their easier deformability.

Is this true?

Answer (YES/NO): NO